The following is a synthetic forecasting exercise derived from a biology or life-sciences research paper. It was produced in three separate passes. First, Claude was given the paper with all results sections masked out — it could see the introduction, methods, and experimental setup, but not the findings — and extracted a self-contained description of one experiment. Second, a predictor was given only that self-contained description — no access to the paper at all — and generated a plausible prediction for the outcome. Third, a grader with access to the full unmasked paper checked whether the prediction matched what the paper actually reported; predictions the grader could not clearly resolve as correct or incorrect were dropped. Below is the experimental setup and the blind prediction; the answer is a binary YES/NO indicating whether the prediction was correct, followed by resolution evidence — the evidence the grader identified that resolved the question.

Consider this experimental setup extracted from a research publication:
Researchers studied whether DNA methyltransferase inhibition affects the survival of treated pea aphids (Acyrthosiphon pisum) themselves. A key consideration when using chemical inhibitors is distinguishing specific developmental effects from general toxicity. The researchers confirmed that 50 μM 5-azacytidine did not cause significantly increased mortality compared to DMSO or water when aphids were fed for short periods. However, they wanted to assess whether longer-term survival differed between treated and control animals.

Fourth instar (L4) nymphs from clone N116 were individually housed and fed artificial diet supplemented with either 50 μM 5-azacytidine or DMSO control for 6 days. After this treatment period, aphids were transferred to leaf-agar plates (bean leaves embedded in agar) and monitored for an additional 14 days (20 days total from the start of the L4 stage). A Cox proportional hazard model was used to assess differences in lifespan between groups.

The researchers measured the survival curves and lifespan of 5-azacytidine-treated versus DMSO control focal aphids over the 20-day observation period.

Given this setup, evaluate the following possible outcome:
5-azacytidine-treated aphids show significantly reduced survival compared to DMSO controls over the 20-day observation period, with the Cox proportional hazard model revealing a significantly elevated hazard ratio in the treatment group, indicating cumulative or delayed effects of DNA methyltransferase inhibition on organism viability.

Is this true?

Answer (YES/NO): NO